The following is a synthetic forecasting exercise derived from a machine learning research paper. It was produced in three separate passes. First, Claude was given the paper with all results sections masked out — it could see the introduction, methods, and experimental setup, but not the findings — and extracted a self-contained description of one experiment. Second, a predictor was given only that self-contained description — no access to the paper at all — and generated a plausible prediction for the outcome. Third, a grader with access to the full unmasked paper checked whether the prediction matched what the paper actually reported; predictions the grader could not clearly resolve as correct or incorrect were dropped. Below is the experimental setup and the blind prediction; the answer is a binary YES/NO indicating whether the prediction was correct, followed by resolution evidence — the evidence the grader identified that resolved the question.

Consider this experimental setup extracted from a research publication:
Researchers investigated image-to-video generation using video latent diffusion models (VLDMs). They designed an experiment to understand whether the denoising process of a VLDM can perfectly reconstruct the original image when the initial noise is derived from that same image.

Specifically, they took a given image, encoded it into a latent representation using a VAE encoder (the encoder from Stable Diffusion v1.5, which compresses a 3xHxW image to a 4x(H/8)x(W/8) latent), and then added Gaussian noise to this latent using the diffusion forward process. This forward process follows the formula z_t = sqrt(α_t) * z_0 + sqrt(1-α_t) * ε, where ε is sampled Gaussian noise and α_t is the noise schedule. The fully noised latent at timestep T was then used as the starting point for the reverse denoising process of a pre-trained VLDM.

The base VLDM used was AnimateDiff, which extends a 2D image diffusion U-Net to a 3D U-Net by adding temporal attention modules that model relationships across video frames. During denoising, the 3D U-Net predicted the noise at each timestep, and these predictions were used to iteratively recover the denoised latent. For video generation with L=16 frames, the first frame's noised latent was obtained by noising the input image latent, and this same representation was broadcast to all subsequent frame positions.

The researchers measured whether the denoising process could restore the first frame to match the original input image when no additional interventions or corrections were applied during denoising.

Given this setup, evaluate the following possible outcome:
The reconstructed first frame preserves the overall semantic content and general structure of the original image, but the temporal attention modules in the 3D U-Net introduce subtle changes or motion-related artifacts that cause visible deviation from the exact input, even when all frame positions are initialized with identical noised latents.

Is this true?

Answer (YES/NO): NO